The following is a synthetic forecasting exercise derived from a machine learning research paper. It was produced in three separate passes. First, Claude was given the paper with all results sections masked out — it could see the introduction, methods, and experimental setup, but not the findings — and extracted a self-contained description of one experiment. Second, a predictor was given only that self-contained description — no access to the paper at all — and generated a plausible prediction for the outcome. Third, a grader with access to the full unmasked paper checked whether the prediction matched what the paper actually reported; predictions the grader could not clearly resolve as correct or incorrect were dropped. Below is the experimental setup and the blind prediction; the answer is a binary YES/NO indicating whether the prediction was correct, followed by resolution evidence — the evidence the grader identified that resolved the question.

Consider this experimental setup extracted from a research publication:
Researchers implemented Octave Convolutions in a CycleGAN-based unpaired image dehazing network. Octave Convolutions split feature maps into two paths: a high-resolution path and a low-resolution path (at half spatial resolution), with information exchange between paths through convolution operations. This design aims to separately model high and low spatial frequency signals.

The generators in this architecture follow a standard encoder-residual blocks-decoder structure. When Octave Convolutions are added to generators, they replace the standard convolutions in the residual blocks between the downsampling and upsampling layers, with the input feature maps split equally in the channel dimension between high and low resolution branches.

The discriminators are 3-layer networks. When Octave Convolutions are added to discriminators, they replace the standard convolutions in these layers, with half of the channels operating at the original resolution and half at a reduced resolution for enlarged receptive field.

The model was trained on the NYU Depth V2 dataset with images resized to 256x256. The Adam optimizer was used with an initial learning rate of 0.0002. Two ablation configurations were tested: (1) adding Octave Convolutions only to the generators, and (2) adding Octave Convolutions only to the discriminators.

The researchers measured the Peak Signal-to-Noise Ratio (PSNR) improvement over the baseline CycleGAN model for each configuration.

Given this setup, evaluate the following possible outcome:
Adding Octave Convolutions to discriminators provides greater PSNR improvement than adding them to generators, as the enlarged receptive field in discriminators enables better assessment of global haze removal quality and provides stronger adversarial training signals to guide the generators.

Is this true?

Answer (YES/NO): YES